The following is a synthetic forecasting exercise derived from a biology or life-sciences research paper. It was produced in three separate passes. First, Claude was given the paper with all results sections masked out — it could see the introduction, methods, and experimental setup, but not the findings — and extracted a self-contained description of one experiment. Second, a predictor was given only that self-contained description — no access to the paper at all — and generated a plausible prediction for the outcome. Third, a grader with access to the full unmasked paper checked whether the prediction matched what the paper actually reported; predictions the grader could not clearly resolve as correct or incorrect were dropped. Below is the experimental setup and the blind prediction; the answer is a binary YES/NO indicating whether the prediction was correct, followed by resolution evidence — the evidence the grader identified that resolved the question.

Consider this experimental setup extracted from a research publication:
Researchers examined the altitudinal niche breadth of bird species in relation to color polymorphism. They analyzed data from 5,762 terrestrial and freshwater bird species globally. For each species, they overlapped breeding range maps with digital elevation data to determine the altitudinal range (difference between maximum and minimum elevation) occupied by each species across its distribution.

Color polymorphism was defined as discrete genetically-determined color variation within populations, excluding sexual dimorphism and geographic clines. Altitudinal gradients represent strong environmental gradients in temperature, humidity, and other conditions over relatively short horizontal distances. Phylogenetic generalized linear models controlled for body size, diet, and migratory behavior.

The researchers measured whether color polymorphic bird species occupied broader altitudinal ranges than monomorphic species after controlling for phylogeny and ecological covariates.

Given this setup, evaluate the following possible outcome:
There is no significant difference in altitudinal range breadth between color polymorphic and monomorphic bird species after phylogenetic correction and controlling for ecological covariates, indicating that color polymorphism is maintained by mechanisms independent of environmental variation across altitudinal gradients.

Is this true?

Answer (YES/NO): NO